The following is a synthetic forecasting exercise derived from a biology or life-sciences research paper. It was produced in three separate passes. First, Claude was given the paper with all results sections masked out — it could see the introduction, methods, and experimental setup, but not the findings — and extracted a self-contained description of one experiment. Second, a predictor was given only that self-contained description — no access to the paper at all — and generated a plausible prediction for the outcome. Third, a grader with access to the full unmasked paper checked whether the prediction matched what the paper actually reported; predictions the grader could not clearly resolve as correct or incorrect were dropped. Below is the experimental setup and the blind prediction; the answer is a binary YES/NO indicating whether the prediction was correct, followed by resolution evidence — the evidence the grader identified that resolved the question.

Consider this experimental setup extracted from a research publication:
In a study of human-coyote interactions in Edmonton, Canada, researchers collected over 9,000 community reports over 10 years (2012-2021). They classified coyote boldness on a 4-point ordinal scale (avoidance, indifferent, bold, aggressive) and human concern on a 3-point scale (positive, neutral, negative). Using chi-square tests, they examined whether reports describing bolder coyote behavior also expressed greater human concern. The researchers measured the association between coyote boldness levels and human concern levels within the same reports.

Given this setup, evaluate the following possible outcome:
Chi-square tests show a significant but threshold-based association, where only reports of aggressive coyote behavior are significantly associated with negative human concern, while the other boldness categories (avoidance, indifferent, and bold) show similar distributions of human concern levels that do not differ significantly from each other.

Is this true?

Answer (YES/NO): NO